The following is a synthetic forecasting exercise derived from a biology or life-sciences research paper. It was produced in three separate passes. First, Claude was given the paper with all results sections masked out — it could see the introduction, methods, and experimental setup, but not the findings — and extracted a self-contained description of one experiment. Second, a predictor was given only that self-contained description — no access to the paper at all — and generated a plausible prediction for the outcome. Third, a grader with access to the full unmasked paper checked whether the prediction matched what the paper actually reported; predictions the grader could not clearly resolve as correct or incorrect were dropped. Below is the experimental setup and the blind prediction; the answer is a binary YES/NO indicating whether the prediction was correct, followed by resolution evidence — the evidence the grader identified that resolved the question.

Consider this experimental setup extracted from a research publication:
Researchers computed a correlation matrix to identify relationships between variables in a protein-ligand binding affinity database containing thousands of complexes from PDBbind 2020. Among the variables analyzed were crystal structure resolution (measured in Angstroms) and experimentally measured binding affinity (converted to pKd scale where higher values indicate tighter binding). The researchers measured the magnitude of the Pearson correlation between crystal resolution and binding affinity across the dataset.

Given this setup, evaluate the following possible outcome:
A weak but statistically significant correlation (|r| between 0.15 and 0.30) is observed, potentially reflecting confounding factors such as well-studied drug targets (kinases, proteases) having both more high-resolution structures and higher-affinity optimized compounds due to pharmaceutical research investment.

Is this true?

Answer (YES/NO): NO